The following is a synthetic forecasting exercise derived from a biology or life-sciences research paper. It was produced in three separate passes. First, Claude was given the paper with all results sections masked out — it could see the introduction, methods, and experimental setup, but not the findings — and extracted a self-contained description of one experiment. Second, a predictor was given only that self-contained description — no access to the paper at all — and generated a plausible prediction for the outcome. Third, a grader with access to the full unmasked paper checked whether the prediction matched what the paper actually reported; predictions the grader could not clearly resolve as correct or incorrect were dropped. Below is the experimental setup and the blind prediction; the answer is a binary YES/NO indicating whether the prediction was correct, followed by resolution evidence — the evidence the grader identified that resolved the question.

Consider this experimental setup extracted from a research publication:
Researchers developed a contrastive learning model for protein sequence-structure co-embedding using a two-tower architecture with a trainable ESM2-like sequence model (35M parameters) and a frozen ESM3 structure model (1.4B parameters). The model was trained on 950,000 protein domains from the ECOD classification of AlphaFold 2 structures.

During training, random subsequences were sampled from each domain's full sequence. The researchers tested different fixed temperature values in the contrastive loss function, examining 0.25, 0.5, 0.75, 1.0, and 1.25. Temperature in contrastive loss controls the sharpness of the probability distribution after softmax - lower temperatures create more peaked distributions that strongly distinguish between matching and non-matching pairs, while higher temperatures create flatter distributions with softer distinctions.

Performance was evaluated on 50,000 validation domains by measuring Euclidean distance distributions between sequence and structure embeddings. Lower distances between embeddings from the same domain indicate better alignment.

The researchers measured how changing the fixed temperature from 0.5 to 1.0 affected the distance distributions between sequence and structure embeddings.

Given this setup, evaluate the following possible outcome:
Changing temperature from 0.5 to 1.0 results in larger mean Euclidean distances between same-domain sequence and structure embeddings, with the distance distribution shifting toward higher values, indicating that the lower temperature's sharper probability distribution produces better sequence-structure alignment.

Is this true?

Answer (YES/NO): NO